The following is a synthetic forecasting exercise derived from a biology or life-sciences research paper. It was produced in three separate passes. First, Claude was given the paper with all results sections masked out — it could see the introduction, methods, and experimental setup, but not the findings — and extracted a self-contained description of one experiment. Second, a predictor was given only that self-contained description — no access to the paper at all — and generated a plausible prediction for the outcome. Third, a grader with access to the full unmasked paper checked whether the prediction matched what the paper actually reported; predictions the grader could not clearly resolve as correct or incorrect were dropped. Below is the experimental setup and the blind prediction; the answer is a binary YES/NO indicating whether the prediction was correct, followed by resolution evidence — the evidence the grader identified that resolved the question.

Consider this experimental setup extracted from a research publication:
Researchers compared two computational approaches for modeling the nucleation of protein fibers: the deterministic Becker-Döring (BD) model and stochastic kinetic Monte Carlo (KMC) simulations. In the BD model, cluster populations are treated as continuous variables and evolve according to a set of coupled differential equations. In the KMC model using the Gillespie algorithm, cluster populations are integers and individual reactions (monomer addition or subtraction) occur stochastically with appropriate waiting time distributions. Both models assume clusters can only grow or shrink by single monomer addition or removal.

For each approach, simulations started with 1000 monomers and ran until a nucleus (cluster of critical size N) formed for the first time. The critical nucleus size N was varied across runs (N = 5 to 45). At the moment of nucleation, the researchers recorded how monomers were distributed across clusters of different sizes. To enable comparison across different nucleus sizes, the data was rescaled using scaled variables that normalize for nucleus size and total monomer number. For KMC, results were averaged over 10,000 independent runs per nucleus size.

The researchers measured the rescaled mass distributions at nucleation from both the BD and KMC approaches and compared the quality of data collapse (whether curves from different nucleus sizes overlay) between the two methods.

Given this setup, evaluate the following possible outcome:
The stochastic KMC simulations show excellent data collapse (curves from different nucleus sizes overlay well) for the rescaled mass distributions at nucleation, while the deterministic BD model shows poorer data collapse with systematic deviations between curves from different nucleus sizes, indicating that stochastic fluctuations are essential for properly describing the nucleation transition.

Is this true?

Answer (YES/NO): NO